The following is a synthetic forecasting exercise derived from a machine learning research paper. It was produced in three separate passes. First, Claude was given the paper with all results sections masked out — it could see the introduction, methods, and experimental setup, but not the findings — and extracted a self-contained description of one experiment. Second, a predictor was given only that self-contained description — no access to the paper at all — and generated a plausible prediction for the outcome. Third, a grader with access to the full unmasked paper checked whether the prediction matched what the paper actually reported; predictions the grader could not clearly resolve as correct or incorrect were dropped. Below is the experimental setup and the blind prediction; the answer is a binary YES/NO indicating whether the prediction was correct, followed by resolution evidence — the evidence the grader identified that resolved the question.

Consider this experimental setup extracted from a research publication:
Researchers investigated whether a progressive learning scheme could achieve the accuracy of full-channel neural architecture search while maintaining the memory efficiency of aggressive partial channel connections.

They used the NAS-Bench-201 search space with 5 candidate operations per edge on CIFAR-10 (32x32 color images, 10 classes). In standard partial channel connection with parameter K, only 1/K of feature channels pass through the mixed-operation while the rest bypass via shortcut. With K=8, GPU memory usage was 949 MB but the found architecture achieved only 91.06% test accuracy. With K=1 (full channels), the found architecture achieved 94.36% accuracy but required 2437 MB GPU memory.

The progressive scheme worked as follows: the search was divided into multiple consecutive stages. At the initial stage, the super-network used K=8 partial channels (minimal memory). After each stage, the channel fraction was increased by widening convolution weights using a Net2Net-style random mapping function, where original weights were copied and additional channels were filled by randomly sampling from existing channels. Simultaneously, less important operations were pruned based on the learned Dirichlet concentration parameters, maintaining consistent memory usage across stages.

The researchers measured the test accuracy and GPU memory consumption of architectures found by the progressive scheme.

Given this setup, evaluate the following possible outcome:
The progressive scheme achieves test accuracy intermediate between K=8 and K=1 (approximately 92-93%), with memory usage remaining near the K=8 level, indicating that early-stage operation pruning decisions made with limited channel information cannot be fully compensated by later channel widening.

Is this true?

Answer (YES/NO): NO